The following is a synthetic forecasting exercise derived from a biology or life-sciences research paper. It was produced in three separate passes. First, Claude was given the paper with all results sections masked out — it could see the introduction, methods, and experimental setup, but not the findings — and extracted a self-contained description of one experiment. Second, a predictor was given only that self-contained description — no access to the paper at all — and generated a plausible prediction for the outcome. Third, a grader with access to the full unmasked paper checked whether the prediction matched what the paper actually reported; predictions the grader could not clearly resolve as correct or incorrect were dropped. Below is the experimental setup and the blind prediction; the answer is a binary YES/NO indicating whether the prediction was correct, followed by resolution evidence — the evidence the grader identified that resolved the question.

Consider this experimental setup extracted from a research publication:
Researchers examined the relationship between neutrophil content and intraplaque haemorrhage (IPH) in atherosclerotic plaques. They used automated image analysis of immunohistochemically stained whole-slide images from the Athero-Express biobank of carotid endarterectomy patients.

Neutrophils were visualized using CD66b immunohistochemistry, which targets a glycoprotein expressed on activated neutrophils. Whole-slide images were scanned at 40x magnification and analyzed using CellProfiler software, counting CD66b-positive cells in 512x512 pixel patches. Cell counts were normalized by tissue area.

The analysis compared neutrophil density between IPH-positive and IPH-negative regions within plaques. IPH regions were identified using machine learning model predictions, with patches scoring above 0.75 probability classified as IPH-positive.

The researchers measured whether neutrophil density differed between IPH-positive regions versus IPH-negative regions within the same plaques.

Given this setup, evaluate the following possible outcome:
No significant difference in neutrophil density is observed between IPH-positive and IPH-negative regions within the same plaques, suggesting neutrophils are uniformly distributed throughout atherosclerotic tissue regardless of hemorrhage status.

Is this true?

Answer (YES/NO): NO